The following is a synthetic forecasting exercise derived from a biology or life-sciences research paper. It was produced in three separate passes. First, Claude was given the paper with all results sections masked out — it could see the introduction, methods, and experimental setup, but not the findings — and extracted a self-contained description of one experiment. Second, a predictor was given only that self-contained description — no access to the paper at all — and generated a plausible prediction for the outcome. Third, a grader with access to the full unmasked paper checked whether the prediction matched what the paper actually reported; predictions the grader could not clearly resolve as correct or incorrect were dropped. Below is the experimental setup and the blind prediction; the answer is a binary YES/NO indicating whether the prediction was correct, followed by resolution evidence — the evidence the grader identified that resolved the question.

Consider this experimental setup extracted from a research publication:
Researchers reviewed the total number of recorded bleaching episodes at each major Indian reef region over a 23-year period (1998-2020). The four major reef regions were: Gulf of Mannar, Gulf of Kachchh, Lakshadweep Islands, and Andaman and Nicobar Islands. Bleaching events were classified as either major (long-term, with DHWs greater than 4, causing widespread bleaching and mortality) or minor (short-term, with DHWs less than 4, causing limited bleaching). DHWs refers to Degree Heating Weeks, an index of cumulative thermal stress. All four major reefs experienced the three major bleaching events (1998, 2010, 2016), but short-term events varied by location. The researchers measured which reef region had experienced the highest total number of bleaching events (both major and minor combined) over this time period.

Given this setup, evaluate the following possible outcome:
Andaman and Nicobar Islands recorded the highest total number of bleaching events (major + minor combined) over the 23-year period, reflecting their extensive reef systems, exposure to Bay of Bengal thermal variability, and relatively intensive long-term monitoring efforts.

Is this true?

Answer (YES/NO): NO